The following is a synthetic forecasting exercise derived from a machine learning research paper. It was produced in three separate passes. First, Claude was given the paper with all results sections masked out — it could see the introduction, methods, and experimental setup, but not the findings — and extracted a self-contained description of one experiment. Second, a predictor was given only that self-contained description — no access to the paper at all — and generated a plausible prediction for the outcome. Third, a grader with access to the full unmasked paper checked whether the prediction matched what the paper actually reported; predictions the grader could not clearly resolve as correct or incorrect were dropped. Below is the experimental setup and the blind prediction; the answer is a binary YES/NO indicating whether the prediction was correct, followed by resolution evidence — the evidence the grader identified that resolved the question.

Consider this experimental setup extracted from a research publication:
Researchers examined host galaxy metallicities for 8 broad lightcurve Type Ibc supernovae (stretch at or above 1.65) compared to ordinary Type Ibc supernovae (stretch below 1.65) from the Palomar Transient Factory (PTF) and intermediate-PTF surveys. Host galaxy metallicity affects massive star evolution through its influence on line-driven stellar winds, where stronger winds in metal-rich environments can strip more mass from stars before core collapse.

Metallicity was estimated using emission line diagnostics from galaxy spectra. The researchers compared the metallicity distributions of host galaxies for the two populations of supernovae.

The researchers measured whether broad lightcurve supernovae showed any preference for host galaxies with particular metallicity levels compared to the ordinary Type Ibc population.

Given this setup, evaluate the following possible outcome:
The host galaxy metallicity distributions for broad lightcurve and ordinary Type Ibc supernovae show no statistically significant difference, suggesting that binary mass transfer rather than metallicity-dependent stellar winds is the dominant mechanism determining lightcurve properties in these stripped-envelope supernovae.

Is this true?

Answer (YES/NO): NO